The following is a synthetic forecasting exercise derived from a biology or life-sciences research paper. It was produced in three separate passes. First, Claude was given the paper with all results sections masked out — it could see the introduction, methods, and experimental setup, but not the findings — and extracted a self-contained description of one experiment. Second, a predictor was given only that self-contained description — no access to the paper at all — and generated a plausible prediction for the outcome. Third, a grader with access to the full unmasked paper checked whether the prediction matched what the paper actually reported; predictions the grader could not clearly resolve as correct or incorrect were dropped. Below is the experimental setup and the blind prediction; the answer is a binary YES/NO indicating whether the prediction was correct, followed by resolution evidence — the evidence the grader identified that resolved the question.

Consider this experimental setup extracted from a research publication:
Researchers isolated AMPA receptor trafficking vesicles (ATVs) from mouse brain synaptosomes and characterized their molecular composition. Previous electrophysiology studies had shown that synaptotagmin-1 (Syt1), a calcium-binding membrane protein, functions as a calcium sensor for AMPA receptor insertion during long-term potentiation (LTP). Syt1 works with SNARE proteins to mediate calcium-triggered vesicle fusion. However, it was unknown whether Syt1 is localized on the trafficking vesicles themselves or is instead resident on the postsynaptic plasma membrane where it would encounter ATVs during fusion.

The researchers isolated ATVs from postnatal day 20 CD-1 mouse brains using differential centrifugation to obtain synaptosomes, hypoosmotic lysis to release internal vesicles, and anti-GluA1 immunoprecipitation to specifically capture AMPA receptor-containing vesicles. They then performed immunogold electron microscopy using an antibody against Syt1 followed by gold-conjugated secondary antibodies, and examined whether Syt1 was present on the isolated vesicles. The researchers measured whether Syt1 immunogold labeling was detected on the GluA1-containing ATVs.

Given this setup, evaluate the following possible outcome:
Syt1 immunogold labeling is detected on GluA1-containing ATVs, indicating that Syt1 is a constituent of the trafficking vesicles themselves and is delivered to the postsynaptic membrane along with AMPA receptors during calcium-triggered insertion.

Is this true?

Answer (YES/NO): YES